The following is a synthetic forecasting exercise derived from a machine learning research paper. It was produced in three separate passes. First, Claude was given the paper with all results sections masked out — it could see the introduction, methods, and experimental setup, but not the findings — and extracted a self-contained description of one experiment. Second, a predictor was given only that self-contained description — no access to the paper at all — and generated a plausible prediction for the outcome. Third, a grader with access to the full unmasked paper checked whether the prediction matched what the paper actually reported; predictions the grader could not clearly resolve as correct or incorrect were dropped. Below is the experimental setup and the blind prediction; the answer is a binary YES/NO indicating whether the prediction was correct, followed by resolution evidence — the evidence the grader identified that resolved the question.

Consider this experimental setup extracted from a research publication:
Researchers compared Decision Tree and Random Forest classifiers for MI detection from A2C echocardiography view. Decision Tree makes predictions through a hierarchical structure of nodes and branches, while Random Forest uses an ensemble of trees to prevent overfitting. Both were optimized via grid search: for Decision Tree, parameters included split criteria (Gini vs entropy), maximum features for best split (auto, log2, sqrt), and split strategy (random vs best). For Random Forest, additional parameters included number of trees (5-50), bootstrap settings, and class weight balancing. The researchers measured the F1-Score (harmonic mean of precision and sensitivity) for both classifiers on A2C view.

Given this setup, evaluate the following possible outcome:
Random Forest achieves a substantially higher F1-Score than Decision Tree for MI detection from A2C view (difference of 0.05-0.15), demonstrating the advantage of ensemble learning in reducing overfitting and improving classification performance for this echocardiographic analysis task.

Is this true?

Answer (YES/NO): YES